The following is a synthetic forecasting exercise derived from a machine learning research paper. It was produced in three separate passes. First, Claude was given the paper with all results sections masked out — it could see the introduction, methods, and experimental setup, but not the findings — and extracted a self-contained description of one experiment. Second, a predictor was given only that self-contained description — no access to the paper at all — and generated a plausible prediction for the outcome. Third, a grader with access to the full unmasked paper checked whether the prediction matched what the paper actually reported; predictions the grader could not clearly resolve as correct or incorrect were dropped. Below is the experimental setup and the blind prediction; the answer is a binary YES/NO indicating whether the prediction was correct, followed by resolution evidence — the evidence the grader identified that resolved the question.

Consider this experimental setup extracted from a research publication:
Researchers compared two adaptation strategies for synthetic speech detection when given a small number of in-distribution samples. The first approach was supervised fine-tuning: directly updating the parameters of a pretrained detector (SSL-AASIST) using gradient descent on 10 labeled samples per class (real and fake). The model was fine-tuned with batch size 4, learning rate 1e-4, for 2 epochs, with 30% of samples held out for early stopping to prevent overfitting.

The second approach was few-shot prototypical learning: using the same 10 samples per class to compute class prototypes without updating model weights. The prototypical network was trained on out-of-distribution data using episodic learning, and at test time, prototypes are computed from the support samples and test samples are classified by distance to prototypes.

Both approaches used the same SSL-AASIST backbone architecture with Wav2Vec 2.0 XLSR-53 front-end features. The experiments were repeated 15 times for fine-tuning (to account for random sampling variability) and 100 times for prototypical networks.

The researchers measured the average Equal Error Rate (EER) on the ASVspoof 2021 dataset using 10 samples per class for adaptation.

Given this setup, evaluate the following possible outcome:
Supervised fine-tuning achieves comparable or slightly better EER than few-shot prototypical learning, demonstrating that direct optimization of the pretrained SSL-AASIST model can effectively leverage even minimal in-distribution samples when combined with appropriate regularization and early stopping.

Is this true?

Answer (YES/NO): NO